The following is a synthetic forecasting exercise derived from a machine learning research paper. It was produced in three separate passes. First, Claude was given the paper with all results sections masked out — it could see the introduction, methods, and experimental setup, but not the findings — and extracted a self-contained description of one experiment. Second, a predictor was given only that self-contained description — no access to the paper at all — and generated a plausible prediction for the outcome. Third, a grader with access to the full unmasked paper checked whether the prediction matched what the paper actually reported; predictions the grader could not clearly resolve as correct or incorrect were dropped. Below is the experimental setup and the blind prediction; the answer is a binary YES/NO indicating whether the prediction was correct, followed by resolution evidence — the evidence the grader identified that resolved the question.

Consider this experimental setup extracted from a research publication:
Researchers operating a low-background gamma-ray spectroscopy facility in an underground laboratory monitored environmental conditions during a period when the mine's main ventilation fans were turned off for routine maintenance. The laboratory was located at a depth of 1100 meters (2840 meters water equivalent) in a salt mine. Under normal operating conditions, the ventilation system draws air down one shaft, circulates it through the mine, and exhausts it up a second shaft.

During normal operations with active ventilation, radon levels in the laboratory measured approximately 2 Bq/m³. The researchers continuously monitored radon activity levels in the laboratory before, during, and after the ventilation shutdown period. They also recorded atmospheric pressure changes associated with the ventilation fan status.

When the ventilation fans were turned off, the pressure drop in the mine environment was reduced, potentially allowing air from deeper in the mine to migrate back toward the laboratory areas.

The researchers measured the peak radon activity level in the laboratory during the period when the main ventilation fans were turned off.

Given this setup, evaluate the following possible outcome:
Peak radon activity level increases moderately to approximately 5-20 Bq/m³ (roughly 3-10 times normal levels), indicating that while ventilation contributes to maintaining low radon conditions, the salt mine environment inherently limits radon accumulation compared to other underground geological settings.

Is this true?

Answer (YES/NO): NO